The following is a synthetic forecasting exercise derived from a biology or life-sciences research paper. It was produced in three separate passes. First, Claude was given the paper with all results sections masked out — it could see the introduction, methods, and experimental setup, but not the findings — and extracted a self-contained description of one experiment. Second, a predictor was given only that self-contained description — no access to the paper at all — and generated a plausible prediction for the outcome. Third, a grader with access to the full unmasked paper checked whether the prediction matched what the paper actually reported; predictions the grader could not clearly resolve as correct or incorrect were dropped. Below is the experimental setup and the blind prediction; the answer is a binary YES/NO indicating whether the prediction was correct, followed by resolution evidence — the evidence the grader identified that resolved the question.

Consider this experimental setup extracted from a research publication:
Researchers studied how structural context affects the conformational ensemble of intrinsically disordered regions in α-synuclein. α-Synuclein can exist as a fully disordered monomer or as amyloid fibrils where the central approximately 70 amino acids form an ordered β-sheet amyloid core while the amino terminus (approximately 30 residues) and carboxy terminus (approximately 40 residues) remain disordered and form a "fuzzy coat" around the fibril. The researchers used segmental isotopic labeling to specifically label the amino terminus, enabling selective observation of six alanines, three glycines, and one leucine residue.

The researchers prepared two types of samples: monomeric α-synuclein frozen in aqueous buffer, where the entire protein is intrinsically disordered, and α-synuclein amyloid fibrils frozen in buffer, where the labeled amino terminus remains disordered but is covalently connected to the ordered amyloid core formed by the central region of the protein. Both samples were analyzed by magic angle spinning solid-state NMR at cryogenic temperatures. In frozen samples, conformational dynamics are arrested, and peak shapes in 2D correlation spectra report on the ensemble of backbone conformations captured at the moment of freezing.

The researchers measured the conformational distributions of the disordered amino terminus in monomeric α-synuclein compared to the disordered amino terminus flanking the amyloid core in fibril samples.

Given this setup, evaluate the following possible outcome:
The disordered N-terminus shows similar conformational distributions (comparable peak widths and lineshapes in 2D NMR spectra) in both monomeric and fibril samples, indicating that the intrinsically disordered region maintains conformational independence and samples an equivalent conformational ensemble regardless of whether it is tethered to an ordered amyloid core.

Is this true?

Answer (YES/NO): NO